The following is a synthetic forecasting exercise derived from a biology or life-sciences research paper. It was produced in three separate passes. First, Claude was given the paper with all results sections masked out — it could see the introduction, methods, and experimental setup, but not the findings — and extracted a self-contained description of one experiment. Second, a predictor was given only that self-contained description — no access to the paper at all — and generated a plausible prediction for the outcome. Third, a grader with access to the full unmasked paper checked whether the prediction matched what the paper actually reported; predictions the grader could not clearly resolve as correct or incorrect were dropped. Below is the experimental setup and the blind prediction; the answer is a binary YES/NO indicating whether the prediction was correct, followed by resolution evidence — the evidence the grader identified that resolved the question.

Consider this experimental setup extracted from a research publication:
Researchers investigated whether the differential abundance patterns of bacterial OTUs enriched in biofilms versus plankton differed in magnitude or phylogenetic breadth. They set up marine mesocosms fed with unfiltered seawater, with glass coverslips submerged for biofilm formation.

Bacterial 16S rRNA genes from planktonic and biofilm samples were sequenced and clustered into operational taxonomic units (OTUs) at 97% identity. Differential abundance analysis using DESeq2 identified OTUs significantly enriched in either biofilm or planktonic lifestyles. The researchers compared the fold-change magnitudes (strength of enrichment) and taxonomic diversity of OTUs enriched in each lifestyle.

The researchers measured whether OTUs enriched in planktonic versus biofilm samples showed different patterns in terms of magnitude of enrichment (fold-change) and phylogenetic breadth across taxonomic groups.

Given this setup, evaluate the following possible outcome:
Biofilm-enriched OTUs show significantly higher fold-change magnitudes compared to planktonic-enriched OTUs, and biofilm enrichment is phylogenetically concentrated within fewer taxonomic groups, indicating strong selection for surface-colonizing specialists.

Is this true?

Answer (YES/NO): NO